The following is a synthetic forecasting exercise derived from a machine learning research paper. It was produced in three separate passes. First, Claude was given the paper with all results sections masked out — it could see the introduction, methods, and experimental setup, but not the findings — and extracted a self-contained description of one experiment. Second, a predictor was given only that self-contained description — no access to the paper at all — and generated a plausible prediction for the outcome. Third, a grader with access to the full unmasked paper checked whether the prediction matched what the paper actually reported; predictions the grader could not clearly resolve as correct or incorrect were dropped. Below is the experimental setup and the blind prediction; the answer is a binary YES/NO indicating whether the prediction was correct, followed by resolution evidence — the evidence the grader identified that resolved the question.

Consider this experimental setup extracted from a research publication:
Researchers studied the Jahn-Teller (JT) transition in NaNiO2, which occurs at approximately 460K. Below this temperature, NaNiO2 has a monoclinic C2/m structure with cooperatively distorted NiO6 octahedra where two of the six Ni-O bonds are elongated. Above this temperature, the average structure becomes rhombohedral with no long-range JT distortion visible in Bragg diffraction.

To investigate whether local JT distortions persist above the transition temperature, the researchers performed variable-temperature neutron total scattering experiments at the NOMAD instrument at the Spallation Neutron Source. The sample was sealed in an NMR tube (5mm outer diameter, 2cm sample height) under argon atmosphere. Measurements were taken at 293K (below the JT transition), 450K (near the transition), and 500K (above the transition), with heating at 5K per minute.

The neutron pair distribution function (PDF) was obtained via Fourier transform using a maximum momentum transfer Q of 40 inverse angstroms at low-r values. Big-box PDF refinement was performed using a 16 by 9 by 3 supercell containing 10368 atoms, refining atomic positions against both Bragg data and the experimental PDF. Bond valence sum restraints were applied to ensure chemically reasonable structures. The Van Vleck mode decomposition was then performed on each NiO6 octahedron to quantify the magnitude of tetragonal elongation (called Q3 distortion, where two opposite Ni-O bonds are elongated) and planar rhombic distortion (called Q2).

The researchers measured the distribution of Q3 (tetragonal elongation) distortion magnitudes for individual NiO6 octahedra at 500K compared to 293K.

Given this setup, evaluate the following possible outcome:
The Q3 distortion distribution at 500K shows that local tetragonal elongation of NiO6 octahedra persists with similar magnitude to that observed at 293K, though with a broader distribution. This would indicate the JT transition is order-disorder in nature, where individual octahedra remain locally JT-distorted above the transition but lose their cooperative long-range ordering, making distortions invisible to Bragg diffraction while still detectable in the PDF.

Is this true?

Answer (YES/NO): NO